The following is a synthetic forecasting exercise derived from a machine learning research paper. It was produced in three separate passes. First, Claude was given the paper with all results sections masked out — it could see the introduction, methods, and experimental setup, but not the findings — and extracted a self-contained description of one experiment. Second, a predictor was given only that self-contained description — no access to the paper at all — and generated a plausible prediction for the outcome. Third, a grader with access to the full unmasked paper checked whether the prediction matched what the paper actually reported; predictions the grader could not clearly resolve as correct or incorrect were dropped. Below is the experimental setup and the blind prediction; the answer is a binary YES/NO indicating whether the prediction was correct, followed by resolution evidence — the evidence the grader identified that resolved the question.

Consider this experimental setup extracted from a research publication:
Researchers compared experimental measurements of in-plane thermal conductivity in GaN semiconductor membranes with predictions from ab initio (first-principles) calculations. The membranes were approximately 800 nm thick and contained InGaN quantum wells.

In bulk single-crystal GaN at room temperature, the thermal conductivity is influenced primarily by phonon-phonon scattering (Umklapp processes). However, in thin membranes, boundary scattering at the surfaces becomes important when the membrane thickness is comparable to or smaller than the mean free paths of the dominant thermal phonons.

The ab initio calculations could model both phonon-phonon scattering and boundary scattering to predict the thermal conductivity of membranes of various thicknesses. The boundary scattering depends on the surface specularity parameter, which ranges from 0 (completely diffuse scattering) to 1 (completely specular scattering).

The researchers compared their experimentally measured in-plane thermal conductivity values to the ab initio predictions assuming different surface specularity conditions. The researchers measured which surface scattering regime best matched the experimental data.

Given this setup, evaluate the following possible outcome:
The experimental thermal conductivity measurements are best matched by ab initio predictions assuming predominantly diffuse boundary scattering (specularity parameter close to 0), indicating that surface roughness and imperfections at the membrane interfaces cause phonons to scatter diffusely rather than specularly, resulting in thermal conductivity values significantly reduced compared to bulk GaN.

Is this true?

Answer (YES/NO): YES